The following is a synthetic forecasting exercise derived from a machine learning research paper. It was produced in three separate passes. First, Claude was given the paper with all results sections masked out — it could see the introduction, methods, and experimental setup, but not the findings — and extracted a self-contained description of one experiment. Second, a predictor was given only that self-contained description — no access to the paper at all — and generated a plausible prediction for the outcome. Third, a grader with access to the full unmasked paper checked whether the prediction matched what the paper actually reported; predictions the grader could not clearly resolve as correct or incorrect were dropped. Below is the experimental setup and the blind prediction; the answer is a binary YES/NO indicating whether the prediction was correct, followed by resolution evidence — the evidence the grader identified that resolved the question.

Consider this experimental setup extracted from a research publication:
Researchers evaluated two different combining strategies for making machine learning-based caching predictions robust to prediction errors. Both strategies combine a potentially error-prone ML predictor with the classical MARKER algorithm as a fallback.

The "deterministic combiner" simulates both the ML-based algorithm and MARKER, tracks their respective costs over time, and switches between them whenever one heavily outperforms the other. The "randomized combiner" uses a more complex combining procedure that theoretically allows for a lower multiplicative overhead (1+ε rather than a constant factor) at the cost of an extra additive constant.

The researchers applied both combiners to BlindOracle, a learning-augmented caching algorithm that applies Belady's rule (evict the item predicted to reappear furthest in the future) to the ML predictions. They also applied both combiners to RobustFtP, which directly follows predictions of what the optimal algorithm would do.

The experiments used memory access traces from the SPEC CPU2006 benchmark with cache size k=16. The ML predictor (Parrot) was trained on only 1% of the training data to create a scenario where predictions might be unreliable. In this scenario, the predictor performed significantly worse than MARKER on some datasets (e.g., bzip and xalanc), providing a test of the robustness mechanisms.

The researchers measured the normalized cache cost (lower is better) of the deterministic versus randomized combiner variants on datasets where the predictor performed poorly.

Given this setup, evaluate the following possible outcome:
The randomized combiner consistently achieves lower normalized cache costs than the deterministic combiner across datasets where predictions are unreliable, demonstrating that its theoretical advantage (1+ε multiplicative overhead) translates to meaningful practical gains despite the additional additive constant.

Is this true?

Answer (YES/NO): NO